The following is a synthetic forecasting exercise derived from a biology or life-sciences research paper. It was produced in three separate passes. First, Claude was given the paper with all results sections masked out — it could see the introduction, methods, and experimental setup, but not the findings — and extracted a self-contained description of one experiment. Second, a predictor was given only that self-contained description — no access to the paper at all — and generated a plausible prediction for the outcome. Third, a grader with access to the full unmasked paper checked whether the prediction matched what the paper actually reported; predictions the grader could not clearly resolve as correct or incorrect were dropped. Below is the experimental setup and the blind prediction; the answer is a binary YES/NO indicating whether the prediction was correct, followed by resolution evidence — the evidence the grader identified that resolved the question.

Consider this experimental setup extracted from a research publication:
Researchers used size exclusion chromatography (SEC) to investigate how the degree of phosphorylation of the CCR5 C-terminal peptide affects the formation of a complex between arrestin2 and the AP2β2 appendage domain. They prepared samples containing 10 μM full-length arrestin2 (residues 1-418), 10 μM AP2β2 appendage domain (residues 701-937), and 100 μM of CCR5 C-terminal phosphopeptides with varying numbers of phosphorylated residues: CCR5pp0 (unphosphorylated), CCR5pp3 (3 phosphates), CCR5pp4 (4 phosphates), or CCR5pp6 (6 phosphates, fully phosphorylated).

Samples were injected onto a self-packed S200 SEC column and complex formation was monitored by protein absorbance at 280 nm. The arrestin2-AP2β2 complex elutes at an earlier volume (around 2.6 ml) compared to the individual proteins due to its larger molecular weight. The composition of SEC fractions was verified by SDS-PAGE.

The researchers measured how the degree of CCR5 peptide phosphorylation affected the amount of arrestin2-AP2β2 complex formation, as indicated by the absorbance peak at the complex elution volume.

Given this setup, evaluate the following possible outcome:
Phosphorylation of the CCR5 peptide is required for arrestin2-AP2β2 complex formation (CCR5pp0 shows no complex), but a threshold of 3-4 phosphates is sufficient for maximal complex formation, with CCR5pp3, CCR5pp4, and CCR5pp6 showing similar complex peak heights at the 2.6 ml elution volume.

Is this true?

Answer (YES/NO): NO